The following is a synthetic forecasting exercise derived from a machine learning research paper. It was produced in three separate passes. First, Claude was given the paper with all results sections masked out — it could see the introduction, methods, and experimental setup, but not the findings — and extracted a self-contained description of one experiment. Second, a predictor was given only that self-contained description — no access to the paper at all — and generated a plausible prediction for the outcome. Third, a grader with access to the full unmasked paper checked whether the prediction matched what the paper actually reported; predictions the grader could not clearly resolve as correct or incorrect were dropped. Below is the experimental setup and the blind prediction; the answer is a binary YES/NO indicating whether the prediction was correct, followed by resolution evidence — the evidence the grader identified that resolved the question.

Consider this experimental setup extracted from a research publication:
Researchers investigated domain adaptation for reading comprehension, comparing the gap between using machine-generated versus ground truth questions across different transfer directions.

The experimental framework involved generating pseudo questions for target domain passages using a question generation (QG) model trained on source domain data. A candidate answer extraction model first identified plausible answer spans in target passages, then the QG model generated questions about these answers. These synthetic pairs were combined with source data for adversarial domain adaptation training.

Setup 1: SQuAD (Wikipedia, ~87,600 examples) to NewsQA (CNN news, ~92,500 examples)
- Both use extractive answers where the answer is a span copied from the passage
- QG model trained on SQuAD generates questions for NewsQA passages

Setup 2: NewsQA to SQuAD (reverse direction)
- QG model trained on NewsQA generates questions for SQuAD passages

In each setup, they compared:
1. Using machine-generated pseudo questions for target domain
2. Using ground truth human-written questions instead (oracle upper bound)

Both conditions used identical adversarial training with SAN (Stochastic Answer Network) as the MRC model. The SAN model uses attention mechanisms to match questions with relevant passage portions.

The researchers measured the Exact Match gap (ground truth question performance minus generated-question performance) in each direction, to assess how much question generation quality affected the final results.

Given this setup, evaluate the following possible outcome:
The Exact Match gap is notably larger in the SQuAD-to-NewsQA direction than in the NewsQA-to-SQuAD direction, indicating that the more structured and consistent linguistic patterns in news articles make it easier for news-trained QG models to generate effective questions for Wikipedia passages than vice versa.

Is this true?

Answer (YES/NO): YES